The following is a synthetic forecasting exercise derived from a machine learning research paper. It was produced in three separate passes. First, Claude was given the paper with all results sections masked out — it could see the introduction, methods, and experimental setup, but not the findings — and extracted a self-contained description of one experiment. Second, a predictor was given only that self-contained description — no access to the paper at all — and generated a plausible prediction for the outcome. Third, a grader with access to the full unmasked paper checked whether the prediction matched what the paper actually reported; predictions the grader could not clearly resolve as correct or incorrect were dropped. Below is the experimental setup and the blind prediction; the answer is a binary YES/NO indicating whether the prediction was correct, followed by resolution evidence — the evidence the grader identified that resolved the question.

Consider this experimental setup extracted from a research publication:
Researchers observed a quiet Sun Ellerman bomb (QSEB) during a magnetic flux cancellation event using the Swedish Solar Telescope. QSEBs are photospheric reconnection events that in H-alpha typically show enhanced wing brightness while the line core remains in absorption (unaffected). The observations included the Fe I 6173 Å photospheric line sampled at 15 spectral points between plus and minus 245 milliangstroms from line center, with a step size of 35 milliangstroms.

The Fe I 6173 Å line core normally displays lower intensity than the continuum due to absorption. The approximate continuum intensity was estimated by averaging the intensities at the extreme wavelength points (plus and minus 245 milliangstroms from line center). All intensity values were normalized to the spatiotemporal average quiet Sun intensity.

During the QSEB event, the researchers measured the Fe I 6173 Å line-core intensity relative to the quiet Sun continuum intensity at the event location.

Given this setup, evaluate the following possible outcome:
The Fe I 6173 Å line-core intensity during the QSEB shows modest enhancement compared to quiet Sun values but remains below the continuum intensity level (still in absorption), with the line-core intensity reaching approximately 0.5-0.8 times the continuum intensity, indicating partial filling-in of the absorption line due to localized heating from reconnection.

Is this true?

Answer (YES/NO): NO